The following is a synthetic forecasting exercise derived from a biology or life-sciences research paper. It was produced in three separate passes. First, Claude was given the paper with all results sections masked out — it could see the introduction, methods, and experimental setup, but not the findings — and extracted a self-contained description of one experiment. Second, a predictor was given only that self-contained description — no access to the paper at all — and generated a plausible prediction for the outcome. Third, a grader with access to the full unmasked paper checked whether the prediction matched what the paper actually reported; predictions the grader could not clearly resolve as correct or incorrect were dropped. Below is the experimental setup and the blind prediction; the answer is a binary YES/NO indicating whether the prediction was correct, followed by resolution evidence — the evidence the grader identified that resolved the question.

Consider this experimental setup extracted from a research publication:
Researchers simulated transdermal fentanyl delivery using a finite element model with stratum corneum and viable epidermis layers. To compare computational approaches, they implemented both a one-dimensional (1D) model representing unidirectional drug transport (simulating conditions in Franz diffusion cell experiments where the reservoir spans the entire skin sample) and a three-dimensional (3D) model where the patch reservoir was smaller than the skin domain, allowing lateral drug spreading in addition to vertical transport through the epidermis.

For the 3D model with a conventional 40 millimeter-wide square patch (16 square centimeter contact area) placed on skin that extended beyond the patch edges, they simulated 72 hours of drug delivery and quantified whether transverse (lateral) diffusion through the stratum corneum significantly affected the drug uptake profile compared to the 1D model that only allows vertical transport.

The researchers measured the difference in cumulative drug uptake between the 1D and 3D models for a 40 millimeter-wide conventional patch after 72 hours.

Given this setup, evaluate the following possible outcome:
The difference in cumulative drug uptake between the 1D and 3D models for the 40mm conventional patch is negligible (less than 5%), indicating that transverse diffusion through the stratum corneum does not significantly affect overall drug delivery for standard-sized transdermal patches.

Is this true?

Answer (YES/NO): YES